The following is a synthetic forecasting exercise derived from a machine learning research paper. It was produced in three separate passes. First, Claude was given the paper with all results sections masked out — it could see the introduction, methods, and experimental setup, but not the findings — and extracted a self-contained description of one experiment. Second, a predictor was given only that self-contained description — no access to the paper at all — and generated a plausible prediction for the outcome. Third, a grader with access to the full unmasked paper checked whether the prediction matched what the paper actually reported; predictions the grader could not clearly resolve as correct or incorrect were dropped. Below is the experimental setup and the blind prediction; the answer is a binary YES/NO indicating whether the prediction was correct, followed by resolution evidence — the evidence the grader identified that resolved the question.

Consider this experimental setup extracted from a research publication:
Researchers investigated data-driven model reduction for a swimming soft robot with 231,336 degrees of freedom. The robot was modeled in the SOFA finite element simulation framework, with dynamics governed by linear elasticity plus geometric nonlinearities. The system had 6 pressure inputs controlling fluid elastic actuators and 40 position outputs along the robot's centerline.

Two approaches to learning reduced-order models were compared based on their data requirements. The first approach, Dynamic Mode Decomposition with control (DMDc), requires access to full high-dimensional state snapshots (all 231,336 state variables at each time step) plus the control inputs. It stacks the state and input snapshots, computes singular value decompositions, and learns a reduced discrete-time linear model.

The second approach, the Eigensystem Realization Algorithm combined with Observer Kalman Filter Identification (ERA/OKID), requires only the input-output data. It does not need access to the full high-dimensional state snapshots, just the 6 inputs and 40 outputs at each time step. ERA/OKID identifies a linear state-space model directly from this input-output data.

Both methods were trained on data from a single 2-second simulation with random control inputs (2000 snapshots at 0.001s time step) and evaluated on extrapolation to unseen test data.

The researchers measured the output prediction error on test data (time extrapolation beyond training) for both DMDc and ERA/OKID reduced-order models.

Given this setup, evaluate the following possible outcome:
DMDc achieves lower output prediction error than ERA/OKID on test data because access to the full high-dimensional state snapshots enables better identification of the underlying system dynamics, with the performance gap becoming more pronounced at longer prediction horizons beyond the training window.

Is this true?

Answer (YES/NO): NO